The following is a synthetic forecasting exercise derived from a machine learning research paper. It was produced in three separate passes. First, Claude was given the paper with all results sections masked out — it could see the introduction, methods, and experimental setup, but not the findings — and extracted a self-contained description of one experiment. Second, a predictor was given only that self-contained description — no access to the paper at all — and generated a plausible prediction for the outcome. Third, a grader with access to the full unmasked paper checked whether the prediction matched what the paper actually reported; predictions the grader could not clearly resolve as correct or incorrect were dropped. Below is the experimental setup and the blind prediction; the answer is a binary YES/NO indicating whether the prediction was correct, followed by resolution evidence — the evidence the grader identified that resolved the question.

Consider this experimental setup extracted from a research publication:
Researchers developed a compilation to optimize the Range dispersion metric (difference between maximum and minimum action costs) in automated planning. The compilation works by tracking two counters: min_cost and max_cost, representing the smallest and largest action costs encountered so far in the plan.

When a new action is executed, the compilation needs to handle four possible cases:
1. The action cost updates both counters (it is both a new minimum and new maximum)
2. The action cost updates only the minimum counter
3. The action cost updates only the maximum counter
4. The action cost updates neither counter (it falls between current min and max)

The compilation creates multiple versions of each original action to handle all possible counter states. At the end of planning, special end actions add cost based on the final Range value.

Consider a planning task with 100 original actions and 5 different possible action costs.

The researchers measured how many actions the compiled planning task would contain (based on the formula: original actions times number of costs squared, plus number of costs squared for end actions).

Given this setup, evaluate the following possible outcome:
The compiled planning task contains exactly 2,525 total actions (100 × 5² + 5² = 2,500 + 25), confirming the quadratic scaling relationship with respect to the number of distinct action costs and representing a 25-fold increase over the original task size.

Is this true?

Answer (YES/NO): YES